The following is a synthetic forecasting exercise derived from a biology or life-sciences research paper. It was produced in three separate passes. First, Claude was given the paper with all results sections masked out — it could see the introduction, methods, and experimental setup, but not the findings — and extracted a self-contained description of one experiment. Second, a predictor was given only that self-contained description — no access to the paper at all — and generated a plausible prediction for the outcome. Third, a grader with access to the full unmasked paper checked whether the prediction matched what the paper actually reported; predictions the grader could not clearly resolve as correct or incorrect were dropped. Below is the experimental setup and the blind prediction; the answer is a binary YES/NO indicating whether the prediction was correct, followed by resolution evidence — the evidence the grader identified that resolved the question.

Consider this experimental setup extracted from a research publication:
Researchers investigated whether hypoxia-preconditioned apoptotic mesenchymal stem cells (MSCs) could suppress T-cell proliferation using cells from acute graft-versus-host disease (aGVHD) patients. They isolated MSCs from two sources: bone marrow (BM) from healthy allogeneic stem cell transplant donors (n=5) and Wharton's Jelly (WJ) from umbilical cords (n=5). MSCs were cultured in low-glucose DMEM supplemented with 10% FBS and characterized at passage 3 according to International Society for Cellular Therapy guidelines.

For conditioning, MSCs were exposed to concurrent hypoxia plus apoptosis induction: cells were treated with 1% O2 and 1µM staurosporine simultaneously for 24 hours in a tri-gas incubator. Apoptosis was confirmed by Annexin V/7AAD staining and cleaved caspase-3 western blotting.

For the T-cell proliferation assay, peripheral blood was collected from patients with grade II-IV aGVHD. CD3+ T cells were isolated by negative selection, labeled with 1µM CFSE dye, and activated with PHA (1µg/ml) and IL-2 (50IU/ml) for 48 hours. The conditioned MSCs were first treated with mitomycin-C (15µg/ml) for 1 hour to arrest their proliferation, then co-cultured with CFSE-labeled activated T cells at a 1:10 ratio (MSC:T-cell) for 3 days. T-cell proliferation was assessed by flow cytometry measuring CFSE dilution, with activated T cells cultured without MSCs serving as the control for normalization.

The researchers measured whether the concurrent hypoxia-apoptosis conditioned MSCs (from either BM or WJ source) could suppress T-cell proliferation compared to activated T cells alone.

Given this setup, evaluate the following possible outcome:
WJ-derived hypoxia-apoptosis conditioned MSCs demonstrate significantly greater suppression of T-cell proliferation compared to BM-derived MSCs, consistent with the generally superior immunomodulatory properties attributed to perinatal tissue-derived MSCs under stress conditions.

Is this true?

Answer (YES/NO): NO